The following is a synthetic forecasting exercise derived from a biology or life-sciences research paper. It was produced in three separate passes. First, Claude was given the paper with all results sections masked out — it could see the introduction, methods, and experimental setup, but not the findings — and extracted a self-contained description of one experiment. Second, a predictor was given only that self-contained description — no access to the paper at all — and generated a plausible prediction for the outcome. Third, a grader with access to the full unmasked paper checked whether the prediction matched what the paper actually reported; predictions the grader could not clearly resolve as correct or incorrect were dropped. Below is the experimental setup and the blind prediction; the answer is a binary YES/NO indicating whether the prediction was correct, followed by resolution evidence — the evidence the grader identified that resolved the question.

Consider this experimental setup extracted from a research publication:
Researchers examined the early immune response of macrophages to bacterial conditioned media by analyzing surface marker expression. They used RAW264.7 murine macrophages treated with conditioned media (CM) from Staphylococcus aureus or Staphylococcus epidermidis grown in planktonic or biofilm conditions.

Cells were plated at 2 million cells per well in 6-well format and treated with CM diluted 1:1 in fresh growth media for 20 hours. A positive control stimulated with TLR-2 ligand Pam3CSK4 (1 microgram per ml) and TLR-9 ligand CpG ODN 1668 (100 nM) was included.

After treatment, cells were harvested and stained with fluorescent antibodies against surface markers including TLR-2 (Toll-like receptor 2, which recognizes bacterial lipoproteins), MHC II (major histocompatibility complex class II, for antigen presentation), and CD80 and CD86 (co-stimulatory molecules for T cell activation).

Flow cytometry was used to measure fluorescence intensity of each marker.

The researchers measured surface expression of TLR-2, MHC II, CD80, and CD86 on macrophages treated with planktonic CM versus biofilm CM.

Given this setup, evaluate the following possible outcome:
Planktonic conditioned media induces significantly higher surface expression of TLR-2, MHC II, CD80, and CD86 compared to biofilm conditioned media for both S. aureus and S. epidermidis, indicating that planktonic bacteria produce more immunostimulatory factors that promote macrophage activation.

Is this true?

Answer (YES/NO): YES